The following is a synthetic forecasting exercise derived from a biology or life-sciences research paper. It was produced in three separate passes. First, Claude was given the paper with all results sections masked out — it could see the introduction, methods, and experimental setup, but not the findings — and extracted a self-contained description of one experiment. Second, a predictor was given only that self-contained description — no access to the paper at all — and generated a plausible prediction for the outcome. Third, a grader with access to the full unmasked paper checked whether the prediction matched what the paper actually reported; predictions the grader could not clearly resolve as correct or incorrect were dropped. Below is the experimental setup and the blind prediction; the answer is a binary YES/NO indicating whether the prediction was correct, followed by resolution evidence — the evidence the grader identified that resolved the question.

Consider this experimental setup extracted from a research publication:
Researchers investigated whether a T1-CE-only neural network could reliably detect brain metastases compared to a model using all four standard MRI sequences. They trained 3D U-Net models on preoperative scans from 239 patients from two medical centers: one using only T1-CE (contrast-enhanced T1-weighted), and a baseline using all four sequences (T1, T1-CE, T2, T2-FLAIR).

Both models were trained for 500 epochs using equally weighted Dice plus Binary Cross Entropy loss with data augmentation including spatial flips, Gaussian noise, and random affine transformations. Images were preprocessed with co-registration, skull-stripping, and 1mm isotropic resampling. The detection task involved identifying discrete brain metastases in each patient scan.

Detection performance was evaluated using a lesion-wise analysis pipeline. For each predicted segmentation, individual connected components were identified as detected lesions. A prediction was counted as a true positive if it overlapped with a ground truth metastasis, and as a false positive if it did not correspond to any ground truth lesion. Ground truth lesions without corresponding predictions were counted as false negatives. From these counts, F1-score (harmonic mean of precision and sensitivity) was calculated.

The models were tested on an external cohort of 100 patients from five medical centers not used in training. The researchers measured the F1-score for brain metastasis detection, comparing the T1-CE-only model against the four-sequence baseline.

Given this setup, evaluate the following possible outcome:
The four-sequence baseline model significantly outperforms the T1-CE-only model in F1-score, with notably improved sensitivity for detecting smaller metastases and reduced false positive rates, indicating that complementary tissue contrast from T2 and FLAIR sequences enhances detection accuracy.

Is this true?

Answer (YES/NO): NO